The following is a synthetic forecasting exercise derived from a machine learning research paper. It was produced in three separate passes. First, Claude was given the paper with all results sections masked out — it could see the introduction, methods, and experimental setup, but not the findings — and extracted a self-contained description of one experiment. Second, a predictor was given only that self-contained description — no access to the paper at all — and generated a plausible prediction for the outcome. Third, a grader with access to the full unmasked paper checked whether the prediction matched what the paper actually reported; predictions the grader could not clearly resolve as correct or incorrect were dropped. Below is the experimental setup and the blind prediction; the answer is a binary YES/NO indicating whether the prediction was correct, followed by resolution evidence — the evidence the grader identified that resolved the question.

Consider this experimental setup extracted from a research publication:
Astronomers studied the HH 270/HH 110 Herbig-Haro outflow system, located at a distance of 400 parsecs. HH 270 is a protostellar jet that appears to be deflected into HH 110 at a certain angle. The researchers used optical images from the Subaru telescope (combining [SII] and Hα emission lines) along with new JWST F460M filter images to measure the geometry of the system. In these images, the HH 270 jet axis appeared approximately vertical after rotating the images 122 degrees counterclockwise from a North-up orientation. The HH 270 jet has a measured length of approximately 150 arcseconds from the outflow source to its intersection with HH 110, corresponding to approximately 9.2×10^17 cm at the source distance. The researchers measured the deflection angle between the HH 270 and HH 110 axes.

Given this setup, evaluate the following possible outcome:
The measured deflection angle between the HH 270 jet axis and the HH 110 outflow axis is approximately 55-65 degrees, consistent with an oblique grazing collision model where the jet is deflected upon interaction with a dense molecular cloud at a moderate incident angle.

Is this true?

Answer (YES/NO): NO